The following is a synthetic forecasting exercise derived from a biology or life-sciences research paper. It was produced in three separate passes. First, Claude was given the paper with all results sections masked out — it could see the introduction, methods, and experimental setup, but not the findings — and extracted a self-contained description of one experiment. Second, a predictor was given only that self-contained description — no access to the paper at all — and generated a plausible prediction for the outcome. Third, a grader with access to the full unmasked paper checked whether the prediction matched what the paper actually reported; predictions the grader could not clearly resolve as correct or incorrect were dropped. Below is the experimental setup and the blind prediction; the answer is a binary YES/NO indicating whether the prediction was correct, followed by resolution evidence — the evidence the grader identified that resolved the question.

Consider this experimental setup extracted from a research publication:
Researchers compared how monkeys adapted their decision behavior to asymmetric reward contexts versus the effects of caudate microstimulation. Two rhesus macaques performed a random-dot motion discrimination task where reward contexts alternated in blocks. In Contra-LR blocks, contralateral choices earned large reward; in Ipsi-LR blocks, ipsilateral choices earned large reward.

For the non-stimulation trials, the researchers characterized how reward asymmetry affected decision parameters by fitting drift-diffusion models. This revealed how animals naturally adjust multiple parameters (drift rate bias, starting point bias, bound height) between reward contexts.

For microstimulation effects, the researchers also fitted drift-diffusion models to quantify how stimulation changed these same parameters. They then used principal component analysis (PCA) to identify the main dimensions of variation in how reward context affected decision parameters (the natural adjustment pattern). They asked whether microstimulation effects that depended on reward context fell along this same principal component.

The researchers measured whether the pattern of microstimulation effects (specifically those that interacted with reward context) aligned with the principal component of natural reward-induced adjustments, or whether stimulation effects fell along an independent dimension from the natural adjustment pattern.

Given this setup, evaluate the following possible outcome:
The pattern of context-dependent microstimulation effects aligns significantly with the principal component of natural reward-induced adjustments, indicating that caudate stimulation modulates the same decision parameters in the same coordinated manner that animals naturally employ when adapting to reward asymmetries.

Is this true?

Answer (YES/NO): YES